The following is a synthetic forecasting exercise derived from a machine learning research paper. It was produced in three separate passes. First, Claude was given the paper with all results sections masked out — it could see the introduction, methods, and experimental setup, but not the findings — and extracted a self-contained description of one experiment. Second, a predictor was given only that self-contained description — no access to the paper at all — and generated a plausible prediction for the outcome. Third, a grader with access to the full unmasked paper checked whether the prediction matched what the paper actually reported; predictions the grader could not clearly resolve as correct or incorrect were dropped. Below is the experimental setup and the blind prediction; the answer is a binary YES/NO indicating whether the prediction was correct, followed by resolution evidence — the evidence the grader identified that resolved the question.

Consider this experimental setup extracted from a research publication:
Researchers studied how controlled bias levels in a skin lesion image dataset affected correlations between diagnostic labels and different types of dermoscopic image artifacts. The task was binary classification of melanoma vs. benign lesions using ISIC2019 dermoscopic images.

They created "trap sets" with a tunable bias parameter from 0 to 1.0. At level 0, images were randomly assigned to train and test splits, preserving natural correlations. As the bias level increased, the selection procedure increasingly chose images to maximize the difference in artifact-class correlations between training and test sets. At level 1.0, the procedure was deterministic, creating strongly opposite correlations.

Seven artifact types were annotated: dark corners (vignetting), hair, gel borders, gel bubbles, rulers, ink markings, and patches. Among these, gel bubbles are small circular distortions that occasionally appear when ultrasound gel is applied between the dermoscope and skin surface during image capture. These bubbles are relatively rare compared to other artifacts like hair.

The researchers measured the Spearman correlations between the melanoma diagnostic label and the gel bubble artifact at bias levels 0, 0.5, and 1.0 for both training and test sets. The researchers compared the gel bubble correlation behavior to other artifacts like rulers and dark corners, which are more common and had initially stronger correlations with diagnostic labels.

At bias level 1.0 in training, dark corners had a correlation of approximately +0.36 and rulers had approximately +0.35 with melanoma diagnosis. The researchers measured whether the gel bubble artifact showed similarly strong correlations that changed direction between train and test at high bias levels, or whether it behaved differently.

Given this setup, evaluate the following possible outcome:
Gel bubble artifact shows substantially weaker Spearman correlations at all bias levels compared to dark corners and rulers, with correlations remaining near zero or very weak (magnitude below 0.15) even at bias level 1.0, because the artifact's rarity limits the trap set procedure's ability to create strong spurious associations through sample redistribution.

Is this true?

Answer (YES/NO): YES